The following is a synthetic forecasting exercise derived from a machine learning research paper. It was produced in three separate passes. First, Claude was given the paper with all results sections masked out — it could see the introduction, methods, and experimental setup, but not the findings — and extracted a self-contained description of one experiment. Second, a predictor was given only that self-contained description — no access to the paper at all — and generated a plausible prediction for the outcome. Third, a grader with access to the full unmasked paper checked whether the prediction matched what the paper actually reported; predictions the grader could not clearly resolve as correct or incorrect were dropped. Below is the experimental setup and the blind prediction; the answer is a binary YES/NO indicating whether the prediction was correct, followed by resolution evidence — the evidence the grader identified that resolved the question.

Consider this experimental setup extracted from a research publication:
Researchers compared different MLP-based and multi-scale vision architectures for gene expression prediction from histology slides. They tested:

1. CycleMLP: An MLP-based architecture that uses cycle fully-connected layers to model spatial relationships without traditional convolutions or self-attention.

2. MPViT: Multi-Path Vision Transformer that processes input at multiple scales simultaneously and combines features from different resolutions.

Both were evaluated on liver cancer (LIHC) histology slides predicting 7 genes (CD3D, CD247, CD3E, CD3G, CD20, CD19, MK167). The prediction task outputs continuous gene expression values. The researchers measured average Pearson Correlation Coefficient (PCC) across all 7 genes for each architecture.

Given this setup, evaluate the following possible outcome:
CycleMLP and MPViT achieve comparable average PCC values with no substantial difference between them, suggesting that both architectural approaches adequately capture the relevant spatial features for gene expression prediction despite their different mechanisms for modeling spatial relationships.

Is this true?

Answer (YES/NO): YES